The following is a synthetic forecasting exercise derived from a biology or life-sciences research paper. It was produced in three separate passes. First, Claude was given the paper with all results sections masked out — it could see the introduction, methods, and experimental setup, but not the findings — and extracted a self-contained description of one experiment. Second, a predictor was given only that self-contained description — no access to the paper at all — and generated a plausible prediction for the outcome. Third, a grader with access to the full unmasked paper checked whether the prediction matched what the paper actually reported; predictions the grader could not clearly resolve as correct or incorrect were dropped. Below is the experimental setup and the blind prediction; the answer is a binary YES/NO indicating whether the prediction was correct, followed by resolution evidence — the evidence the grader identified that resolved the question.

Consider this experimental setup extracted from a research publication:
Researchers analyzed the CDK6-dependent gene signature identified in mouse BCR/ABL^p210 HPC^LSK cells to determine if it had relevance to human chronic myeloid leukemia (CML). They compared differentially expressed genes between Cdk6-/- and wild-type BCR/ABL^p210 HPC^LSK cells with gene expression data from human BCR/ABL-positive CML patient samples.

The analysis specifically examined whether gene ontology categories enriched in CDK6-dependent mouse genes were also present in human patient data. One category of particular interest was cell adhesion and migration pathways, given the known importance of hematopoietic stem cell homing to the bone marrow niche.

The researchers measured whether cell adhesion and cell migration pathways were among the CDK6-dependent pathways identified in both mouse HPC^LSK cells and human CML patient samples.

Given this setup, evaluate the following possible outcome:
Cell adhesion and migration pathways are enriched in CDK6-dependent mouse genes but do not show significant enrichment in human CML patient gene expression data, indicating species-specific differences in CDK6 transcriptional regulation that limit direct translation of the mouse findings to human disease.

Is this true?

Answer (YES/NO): NO